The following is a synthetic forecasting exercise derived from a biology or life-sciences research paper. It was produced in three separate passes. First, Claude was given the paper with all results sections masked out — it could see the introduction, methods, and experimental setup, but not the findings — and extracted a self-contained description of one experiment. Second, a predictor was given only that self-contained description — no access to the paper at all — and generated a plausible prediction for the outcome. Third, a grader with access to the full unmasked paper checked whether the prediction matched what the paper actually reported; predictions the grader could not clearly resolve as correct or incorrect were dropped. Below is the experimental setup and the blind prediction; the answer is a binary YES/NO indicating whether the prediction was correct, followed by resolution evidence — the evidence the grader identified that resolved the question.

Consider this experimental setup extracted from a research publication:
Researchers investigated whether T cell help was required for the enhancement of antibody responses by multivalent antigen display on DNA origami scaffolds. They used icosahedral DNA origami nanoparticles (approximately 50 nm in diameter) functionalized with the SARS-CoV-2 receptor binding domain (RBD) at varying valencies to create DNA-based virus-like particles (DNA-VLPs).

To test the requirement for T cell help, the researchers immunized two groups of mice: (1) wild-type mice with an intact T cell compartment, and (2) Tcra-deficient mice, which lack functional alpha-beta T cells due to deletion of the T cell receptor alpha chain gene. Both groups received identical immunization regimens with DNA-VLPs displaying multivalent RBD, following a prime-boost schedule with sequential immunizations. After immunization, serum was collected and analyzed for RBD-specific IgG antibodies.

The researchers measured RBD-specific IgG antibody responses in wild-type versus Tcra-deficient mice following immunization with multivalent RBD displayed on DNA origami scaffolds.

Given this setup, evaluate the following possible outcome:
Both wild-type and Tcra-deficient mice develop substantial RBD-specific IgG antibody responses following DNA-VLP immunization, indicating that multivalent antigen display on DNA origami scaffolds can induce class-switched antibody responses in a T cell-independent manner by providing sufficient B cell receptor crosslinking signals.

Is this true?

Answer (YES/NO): NO